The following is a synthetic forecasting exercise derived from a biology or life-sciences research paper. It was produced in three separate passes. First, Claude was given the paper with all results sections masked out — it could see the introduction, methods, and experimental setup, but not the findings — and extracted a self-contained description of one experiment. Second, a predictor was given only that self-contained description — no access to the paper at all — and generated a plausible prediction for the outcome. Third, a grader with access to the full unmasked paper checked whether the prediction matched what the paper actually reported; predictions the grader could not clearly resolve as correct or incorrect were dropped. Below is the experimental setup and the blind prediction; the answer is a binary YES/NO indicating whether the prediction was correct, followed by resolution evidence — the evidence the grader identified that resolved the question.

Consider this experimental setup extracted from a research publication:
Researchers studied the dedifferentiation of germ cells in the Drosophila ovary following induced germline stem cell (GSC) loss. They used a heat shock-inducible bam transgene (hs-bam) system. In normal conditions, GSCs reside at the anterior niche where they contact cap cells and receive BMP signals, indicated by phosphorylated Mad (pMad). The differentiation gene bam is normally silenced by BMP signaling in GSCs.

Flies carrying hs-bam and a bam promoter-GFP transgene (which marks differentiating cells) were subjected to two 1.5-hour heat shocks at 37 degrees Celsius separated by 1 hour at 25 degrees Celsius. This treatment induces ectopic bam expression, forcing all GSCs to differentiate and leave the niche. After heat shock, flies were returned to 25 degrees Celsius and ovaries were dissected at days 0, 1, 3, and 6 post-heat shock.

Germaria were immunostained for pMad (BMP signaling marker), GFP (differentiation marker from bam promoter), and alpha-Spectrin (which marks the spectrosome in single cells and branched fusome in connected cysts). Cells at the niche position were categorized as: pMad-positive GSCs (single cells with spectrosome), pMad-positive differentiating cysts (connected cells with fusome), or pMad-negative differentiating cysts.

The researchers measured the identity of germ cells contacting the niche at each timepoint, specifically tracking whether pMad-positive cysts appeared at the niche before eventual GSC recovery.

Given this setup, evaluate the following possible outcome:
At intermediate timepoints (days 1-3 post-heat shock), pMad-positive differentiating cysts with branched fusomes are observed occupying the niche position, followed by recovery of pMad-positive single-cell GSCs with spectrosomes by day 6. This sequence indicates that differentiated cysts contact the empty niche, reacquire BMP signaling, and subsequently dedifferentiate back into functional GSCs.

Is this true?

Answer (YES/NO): YES